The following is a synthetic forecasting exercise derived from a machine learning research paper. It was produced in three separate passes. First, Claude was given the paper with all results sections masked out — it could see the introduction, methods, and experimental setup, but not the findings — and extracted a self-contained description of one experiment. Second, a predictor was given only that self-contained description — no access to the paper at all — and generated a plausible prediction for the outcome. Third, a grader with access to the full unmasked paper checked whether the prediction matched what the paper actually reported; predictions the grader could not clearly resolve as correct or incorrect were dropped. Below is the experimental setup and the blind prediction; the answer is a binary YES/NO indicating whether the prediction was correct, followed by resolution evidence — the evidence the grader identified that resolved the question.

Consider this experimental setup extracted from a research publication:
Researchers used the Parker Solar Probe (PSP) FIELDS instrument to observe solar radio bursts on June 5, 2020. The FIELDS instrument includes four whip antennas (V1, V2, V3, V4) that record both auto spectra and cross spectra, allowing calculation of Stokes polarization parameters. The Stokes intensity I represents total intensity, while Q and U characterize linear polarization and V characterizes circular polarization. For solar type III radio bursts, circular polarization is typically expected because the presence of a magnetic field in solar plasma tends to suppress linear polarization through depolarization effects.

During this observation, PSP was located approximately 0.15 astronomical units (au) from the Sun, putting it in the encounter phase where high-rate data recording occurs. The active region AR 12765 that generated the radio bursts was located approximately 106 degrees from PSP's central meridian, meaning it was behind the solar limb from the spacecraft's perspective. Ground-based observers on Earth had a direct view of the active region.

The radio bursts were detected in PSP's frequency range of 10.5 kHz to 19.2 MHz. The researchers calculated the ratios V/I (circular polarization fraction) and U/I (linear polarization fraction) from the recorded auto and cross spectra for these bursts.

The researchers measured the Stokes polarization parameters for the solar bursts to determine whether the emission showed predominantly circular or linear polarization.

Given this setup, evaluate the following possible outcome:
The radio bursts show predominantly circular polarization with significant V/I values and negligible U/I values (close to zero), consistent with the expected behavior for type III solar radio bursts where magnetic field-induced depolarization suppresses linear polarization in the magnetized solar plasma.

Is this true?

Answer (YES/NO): NO